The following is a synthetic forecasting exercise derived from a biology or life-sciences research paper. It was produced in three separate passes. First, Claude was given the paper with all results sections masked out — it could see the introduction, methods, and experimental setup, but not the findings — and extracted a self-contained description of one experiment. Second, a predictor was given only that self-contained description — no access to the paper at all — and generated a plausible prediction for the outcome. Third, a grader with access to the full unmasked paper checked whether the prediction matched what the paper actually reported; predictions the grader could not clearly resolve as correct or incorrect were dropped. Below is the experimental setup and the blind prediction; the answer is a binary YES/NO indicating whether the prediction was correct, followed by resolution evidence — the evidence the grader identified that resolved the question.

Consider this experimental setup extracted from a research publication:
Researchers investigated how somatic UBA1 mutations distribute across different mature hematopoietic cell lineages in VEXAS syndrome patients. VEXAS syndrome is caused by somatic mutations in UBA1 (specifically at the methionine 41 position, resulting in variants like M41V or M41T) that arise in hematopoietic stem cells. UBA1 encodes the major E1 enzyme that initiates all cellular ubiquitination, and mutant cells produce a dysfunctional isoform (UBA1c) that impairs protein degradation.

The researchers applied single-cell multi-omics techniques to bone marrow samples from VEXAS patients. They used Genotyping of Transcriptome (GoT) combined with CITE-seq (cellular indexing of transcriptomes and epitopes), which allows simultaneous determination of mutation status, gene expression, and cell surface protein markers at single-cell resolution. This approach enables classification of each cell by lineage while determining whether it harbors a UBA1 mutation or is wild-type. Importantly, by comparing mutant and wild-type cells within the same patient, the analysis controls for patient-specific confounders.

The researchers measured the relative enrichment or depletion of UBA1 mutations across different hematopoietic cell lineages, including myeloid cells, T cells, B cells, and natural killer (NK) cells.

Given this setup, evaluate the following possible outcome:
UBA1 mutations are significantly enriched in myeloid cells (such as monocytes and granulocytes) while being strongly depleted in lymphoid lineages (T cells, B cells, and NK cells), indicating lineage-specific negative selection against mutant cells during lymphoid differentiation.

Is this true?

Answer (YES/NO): NO